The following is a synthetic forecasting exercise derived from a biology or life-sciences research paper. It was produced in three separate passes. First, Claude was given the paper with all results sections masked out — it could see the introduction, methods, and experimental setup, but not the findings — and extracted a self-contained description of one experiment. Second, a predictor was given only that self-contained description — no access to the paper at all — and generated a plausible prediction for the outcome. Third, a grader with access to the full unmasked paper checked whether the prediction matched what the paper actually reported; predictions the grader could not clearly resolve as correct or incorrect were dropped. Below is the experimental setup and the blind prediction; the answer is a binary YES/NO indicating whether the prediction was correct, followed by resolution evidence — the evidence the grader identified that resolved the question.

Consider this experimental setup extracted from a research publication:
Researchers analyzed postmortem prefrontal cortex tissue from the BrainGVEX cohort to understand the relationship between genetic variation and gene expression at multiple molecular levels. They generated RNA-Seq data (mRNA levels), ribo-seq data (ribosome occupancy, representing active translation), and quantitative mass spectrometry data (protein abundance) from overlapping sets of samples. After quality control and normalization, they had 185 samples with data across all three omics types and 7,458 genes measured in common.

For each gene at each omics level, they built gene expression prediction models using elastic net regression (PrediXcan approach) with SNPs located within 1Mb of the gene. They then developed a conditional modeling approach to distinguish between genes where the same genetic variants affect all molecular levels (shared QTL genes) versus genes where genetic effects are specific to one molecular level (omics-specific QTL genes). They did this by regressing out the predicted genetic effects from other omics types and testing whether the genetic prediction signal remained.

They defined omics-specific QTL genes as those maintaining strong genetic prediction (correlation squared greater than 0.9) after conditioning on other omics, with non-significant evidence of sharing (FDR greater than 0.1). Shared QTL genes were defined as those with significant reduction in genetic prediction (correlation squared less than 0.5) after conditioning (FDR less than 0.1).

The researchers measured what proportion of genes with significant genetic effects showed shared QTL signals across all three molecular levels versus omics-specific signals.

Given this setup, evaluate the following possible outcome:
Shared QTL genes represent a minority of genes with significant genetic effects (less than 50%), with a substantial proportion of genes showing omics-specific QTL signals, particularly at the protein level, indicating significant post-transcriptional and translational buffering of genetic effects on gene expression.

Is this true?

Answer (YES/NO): YES